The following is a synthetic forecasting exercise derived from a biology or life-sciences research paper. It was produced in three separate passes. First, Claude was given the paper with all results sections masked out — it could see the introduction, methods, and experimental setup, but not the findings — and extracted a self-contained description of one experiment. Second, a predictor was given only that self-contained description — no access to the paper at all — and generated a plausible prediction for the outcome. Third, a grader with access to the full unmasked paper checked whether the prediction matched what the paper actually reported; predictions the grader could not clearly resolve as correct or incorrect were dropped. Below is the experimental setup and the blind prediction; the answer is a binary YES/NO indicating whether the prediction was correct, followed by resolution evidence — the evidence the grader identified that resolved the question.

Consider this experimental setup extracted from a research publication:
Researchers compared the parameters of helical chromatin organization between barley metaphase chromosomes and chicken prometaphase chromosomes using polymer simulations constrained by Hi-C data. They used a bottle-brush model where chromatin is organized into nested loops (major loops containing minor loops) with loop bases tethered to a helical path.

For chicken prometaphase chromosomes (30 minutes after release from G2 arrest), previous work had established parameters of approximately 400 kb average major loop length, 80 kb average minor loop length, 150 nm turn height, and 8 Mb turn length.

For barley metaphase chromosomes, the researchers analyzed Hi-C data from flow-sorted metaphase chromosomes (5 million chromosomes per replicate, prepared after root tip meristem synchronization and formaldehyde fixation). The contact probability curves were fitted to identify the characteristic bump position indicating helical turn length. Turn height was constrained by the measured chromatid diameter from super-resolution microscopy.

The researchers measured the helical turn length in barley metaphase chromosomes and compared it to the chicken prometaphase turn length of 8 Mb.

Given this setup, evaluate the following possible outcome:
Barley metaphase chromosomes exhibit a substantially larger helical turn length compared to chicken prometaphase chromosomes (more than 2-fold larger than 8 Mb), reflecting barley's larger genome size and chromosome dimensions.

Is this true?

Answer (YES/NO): YES